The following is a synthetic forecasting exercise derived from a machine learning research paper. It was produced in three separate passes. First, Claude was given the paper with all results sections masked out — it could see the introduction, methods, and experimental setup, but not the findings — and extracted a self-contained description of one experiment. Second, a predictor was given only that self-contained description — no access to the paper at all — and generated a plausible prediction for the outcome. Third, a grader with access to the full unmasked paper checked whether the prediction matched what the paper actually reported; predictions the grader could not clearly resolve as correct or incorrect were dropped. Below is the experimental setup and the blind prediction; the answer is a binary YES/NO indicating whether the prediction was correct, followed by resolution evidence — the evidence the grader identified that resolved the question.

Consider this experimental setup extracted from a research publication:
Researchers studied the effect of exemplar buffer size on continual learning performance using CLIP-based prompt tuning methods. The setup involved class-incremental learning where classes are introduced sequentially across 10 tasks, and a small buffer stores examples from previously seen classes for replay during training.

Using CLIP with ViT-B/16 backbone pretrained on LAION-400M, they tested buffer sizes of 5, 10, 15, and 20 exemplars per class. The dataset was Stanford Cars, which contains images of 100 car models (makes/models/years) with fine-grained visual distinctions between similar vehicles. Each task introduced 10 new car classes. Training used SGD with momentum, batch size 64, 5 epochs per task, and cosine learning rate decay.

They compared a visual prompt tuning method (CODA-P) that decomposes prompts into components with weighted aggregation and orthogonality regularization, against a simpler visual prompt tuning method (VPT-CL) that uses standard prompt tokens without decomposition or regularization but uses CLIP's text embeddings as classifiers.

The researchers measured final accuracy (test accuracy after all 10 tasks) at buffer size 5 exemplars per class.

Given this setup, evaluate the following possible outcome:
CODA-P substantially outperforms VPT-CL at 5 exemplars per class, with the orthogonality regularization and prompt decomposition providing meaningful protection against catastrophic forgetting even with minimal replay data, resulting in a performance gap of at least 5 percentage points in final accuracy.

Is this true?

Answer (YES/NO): NO